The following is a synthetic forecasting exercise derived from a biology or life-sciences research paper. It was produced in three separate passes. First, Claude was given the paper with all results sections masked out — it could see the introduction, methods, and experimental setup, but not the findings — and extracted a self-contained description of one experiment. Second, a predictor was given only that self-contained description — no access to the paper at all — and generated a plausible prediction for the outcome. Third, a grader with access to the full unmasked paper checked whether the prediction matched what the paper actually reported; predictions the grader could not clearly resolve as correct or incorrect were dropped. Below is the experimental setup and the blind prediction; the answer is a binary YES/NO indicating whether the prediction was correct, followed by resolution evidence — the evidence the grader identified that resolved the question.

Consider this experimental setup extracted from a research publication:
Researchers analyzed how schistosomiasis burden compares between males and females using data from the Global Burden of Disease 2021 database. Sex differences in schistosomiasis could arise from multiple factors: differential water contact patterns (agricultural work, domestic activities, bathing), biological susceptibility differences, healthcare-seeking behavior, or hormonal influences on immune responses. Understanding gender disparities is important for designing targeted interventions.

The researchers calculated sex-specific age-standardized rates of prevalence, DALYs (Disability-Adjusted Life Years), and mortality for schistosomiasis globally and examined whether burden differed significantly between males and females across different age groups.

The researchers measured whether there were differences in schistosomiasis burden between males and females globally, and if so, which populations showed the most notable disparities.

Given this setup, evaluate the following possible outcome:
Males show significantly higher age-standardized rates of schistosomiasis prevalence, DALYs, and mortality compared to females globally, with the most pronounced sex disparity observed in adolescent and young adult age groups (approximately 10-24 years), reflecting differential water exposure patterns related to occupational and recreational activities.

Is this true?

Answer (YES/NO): NO